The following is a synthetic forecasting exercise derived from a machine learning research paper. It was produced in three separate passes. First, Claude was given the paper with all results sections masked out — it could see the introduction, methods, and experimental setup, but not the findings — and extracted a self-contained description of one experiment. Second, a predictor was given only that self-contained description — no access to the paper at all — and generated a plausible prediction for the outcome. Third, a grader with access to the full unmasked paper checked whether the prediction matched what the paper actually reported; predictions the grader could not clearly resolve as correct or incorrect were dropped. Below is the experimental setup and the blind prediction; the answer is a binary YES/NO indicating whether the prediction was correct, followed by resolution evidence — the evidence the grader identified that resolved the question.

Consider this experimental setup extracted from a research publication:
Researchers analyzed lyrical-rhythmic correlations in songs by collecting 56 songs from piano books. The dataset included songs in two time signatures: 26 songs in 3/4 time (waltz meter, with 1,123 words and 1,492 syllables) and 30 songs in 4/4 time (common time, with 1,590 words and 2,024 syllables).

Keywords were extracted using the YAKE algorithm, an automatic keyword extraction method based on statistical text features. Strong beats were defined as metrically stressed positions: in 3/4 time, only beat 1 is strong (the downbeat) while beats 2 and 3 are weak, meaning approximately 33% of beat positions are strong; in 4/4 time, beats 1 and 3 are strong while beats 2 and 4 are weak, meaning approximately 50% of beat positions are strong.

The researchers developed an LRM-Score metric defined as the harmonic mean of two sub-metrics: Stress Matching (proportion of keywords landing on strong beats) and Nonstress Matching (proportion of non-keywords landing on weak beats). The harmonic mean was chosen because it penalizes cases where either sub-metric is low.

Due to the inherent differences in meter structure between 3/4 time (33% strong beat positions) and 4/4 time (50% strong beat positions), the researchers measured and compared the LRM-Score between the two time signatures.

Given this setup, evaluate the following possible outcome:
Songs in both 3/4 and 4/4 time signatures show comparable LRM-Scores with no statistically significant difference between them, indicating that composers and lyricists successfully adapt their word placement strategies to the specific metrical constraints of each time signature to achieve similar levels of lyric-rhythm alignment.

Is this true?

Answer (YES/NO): NO